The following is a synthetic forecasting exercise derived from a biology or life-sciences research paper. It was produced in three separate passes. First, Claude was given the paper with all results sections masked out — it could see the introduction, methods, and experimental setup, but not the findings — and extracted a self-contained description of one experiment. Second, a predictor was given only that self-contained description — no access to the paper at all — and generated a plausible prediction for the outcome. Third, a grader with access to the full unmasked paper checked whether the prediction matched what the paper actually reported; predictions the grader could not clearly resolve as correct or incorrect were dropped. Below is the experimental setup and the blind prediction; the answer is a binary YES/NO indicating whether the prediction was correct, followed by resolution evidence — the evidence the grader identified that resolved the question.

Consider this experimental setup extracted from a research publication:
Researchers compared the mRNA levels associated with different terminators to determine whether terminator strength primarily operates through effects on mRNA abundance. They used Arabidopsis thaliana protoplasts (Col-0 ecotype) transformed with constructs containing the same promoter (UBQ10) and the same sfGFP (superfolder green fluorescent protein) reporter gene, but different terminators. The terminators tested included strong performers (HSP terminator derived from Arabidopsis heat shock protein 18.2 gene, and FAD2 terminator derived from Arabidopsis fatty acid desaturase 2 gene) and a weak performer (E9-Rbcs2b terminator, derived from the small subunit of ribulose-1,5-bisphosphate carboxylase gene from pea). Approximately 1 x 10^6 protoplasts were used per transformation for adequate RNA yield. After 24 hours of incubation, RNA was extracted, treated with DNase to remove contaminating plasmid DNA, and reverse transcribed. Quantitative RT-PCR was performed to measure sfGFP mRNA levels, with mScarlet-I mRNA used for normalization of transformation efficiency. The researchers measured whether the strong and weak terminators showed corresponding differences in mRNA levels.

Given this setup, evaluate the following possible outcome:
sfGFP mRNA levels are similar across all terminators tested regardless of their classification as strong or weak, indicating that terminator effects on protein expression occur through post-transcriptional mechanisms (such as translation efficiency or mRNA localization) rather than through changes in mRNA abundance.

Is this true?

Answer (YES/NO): NO